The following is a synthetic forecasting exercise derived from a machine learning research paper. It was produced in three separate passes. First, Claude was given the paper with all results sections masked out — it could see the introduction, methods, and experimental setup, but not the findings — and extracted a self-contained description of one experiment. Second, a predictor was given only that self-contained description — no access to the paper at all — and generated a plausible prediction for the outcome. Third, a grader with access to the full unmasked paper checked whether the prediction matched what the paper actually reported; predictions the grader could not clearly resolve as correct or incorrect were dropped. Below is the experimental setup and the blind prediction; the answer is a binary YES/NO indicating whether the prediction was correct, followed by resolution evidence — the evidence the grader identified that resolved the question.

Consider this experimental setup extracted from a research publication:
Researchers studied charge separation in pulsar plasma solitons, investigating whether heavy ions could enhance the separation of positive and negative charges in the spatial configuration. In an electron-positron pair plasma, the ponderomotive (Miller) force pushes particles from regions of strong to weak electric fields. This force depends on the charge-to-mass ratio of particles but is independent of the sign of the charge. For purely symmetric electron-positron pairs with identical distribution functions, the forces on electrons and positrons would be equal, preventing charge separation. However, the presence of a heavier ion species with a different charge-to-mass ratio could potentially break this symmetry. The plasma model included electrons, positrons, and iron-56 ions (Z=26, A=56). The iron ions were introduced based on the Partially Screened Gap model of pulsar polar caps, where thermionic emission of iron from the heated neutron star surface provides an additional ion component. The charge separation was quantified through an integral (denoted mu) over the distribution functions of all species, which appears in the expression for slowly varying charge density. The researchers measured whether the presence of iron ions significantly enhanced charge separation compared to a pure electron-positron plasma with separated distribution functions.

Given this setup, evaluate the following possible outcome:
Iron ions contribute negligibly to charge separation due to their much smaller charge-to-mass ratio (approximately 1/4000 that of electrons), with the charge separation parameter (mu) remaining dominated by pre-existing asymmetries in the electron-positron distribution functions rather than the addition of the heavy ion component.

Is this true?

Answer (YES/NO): NO